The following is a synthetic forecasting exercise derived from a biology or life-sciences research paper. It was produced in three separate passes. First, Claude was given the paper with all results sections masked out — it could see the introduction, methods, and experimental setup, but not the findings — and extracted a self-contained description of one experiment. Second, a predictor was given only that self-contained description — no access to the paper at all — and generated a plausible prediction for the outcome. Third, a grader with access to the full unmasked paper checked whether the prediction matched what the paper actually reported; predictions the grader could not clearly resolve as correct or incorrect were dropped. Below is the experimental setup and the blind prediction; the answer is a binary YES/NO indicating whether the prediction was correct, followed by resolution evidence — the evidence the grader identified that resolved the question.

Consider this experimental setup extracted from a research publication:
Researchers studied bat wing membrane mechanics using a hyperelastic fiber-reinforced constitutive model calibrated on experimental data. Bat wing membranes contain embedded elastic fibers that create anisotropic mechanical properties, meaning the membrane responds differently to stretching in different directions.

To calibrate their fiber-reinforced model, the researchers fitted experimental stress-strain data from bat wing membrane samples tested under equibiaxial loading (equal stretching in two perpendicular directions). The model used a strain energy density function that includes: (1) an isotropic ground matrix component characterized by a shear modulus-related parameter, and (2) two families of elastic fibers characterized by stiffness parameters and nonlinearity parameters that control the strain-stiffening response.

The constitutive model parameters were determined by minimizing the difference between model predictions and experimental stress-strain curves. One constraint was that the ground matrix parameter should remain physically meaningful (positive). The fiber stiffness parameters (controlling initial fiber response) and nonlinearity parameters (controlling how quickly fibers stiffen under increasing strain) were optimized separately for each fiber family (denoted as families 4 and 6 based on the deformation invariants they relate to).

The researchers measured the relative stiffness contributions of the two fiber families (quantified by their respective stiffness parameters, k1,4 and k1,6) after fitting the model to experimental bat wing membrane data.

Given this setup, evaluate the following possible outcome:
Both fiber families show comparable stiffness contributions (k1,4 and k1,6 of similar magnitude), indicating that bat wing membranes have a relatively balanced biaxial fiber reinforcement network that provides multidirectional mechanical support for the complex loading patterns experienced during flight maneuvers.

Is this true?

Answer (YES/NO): NO